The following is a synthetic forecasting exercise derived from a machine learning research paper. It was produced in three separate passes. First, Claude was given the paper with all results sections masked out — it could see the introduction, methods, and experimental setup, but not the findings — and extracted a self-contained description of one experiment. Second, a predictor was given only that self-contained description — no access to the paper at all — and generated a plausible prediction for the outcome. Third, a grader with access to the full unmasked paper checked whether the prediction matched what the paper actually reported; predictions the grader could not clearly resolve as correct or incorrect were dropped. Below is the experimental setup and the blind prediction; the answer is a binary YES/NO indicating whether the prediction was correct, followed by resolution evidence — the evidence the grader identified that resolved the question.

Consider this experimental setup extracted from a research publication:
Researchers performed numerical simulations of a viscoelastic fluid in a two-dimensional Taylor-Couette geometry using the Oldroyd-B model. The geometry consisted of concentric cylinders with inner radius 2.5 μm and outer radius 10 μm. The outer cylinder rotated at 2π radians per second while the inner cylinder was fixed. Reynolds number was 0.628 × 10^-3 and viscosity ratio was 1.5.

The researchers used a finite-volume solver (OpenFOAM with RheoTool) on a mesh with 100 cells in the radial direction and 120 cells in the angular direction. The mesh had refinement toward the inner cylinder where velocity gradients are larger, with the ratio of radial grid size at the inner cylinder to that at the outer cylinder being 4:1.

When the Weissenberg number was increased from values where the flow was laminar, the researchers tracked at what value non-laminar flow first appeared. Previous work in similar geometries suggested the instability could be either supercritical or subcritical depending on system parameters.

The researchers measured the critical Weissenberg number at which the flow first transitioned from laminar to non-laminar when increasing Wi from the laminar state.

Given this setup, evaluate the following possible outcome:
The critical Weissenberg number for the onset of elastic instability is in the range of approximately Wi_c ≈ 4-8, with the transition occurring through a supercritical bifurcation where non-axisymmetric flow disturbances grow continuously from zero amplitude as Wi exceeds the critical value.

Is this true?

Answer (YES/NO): NO